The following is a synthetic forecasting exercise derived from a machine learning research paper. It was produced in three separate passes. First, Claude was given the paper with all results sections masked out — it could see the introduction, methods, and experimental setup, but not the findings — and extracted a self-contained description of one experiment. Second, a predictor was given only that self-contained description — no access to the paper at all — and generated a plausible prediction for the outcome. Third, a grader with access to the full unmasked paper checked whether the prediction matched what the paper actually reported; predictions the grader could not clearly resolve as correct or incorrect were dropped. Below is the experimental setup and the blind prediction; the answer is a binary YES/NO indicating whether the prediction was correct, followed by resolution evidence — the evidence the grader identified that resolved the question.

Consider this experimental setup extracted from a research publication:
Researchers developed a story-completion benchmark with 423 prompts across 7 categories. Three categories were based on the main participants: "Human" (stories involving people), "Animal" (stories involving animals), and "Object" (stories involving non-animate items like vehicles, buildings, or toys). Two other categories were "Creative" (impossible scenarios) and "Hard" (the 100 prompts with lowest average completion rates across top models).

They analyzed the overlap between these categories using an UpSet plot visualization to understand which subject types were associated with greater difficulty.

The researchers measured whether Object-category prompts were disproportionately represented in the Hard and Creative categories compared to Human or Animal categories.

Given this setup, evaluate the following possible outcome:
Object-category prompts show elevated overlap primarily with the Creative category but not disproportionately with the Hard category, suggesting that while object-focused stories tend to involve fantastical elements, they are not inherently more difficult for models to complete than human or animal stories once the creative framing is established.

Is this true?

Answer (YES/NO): NO